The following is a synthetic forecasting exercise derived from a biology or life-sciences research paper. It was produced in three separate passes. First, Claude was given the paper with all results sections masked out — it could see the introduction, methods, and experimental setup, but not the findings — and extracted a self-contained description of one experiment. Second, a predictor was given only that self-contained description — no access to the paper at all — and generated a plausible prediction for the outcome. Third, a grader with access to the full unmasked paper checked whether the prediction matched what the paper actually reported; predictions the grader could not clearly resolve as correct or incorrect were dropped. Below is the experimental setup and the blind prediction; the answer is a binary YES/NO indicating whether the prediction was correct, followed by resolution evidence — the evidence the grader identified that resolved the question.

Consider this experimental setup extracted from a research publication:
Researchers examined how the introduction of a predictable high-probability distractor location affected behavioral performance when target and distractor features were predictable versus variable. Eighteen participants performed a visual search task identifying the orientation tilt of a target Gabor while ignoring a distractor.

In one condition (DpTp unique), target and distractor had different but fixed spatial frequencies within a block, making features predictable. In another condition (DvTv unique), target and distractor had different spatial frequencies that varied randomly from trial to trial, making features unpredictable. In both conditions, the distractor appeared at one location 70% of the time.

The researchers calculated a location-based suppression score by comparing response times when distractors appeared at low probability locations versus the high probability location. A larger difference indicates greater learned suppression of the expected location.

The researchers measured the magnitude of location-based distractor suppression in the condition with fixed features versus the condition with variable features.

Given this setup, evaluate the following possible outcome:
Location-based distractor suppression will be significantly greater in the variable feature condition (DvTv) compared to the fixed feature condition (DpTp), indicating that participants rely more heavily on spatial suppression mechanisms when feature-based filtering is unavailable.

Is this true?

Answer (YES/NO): NO